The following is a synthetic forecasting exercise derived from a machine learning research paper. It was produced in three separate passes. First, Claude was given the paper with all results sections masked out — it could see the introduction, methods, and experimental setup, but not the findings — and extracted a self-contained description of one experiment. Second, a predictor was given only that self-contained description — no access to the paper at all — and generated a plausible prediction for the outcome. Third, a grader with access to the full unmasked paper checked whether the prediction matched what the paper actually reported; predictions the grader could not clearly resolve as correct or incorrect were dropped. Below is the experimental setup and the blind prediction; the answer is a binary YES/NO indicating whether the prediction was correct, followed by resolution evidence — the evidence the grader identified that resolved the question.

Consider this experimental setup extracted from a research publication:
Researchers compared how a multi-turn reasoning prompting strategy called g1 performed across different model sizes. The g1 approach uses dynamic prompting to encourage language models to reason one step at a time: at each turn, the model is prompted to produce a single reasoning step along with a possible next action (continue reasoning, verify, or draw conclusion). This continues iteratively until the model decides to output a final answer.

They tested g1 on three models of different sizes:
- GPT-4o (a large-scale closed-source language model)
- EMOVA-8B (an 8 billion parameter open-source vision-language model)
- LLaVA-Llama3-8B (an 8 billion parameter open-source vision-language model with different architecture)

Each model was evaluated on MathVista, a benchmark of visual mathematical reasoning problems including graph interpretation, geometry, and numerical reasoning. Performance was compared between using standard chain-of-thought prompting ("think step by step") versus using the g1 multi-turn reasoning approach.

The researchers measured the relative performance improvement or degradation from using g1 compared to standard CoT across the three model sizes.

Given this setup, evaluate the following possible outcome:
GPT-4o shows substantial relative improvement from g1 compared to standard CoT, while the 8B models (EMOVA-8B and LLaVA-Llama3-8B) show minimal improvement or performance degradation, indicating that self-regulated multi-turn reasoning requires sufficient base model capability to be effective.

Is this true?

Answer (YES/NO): YES